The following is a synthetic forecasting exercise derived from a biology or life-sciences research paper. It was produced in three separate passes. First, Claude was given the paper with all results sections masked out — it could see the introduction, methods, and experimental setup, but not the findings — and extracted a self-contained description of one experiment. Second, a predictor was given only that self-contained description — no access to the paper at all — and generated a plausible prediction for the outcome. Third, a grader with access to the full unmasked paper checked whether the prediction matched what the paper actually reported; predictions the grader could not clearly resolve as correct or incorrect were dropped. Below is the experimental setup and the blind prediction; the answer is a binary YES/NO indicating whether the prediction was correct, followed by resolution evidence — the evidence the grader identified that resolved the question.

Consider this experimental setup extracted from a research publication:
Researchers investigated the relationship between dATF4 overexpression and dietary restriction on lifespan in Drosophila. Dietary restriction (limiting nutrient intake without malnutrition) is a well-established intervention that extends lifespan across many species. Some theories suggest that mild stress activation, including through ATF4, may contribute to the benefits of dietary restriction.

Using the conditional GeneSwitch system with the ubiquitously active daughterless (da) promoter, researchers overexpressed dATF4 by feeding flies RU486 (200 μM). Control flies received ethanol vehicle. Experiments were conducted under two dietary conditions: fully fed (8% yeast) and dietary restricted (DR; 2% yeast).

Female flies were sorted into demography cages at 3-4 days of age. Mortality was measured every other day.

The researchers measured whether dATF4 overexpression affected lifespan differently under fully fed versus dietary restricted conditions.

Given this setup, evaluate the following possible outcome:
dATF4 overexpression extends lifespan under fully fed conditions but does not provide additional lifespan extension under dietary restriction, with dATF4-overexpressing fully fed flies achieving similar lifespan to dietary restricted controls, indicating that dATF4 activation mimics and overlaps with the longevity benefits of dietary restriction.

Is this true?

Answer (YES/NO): NO